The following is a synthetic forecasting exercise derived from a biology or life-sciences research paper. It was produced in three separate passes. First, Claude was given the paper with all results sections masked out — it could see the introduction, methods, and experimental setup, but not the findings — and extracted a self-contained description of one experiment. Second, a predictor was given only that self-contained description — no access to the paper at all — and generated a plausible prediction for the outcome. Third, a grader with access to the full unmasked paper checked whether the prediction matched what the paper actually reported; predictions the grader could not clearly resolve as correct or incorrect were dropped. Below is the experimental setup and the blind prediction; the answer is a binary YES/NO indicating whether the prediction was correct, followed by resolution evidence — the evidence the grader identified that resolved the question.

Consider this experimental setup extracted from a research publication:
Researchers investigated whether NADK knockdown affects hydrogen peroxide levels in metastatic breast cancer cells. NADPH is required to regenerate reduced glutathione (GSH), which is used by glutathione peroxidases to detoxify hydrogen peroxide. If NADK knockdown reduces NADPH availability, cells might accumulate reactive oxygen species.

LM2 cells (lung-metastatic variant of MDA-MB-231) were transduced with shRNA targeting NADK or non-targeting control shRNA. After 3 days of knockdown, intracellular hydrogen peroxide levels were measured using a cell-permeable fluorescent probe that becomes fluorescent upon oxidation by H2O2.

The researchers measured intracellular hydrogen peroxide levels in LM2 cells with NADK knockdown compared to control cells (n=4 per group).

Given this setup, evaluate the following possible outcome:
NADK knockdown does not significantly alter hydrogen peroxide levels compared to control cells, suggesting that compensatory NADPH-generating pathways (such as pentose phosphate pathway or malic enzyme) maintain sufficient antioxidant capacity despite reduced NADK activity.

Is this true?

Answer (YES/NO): NO